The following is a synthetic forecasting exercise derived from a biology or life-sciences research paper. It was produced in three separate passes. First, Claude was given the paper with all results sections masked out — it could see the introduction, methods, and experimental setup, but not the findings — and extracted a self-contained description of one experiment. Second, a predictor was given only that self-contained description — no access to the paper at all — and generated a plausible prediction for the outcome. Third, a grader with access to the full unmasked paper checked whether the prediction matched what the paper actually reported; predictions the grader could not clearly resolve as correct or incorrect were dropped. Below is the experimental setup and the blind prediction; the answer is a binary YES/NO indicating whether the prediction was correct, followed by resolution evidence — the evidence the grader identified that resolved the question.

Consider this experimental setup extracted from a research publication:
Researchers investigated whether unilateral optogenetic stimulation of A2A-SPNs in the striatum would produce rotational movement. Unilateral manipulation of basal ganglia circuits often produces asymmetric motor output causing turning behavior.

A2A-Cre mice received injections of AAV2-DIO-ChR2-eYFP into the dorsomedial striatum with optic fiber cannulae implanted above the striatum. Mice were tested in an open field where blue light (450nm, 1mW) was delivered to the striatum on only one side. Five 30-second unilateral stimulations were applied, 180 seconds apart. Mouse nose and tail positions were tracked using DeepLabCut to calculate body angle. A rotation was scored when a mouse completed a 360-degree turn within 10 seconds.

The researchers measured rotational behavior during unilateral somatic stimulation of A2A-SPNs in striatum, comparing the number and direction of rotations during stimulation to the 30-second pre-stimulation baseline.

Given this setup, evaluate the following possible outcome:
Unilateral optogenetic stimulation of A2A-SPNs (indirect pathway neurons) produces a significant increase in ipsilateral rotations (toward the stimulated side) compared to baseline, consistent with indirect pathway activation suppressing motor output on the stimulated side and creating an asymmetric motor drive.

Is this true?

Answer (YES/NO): YES